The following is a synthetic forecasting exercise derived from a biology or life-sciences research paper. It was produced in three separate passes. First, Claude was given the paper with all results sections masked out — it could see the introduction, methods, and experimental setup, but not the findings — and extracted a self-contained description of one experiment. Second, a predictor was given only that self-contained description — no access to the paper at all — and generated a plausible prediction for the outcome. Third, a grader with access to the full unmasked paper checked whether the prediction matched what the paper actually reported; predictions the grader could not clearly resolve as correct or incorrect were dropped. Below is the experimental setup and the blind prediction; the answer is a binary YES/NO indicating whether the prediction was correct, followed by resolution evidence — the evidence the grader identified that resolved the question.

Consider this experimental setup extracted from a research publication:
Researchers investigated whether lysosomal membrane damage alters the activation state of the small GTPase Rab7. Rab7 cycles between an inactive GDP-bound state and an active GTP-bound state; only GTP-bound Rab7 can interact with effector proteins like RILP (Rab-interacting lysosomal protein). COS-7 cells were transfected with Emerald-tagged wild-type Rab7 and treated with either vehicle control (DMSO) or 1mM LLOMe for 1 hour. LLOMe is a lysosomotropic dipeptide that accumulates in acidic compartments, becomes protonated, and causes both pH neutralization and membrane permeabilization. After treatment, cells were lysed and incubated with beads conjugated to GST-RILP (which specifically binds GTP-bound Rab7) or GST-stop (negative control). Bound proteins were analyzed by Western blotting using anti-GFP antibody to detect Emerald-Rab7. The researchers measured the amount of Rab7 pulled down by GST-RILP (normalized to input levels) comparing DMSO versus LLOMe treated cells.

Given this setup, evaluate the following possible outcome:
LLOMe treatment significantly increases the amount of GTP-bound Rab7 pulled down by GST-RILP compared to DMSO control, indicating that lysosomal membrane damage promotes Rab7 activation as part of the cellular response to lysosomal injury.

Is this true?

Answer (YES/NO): YES